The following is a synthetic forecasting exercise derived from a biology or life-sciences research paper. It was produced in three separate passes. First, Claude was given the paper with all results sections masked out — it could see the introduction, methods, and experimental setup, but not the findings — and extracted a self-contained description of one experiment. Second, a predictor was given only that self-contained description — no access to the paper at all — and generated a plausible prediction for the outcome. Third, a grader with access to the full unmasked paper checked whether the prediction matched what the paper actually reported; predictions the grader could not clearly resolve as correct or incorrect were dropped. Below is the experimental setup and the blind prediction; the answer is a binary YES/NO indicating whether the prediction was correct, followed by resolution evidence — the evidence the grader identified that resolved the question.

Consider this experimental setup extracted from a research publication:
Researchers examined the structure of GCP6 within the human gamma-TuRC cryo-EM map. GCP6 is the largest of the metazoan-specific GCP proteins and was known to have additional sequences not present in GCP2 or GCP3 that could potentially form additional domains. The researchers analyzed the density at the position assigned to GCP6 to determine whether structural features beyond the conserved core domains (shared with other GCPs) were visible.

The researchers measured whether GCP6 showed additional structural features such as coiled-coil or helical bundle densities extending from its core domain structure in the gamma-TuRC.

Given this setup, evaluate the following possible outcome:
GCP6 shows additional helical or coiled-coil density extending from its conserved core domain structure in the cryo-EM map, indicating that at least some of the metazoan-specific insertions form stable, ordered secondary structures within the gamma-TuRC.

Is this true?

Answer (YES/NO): YES